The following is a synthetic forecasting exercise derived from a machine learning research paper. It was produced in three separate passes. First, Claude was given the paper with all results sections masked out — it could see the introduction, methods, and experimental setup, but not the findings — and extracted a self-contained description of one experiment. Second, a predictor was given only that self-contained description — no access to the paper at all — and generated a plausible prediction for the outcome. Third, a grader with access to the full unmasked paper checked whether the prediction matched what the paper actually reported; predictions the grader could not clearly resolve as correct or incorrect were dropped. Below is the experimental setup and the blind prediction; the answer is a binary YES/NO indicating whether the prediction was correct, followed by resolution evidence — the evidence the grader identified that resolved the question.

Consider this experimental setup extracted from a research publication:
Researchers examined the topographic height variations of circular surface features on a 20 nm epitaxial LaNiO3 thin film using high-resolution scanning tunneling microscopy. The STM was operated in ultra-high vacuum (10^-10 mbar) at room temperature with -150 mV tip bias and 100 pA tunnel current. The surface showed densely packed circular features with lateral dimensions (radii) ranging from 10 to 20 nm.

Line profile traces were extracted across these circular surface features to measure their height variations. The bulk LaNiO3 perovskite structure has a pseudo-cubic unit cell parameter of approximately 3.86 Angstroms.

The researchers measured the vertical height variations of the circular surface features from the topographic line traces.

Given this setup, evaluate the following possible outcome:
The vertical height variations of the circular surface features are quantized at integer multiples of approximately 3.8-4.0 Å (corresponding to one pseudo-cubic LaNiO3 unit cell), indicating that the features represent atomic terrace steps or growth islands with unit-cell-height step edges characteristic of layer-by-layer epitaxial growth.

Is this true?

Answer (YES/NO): YES